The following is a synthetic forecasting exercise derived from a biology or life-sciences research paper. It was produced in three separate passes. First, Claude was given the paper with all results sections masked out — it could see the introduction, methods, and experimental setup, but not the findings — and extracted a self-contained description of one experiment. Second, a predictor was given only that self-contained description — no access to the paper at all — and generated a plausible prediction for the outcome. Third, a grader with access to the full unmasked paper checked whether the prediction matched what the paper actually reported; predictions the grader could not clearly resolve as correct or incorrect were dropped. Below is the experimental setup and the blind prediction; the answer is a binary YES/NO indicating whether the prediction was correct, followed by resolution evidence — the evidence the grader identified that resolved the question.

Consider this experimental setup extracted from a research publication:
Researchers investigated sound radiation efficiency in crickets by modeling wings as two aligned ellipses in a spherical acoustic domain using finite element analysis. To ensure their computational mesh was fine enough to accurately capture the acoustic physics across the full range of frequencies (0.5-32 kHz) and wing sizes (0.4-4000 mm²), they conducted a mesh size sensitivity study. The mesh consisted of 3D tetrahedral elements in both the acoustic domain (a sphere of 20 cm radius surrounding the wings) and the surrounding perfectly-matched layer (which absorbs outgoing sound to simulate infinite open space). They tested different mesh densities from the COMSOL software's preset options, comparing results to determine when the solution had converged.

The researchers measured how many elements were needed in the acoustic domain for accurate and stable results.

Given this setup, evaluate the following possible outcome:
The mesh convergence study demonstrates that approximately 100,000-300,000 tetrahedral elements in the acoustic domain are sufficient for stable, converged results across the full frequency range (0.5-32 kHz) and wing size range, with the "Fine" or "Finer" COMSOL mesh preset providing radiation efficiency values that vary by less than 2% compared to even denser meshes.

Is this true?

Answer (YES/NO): NO